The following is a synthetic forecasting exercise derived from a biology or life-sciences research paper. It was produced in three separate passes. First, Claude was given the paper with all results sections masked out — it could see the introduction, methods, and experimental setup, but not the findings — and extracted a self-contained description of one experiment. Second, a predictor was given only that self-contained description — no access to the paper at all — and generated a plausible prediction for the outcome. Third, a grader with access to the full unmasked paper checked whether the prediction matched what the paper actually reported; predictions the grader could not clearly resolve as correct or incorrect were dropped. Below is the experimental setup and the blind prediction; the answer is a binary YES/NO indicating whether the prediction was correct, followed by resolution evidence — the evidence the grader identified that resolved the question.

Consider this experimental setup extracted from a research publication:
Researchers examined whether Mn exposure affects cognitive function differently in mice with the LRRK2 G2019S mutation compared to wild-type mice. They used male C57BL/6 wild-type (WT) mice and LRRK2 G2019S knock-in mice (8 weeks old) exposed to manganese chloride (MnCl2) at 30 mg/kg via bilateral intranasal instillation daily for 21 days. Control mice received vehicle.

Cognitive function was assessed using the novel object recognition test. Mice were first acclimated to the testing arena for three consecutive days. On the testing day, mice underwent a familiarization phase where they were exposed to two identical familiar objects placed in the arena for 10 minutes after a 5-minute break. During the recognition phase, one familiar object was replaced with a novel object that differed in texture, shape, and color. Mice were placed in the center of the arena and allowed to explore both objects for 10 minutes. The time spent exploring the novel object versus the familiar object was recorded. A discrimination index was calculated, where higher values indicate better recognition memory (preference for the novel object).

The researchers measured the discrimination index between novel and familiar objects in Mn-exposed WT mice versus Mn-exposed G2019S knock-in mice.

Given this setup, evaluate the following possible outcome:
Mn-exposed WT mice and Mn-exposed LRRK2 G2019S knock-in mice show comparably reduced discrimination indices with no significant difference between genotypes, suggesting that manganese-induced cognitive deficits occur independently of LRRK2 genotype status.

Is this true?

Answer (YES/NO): NO